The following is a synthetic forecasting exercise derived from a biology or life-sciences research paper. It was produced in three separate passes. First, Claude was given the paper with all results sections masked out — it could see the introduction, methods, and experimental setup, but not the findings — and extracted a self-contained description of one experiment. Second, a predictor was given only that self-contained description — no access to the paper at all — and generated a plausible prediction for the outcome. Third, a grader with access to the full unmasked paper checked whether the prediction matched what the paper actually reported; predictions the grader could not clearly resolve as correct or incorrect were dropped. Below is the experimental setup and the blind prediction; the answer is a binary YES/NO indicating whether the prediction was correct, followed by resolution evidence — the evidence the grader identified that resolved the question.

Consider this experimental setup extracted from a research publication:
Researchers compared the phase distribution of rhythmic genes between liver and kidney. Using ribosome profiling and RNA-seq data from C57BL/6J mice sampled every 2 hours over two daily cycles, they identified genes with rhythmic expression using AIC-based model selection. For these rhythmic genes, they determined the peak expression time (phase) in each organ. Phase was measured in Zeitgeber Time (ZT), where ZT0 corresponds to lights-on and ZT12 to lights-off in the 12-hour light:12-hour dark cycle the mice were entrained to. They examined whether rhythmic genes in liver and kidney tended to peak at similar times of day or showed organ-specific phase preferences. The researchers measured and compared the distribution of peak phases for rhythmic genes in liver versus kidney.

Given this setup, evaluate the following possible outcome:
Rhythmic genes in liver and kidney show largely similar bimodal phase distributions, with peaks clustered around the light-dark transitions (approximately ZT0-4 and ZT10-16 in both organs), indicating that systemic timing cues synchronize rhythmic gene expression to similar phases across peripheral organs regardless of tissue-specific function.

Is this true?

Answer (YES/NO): NO